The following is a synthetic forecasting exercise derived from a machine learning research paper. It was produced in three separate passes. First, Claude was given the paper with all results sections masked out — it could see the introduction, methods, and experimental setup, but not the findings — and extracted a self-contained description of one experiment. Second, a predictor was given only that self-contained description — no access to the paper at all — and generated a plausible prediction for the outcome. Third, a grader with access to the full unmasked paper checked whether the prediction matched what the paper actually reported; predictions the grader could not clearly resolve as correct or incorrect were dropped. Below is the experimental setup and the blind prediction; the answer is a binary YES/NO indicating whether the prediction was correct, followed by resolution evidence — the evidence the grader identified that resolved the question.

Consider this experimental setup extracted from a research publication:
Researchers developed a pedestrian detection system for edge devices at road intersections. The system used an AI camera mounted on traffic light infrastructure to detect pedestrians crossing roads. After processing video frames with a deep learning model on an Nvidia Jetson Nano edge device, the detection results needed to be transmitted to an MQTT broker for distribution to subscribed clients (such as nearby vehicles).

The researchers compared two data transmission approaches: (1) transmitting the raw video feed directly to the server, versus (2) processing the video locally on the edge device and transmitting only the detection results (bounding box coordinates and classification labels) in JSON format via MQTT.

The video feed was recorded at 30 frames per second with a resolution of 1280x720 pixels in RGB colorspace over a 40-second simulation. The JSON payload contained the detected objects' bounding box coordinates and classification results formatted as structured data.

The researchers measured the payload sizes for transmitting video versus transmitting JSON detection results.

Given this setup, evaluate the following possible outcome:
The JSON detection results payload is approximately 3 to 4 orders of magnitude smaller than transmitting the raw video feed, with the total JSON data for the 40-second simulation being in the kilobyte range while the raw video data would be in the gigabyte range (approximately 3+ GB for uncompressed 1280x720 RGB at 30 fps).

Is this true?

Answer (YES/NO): NO